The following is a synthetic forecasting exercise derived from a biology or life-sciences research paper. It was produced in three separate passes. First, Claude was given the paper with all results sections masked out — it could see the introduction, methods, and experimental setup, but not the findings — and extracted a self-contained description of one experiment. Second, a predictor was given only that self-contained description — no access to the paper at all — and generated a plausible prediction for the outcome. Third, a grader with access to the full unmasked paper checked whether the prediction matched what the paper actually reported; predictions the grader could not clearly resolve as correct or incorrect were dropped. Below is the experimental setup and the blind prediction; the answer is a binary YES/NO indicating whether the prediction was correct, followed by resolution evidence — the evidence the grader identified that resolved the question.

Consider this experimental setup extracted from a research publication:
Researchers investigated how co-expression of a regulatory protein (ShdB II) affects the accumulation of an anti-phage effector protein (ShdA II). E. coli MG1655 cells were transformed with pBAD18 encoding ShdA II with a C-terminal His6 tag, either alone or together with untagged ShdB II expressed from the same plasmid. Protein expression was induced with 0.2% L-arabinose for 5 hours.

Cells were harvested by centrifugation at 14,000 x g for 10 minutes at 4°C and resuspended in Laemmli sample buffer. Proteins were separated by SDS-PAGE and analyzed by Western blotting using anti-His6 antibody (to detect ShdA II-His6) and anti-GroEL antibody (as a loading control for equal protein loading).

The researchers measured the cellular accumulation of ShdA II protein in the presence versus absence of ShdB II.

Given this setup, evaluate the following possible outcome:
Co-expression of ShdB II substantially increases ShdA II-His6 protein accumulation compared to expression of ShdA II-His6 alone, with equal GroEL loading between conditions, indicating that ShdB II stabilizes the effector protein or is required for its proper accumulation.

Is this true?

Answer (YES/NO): NO